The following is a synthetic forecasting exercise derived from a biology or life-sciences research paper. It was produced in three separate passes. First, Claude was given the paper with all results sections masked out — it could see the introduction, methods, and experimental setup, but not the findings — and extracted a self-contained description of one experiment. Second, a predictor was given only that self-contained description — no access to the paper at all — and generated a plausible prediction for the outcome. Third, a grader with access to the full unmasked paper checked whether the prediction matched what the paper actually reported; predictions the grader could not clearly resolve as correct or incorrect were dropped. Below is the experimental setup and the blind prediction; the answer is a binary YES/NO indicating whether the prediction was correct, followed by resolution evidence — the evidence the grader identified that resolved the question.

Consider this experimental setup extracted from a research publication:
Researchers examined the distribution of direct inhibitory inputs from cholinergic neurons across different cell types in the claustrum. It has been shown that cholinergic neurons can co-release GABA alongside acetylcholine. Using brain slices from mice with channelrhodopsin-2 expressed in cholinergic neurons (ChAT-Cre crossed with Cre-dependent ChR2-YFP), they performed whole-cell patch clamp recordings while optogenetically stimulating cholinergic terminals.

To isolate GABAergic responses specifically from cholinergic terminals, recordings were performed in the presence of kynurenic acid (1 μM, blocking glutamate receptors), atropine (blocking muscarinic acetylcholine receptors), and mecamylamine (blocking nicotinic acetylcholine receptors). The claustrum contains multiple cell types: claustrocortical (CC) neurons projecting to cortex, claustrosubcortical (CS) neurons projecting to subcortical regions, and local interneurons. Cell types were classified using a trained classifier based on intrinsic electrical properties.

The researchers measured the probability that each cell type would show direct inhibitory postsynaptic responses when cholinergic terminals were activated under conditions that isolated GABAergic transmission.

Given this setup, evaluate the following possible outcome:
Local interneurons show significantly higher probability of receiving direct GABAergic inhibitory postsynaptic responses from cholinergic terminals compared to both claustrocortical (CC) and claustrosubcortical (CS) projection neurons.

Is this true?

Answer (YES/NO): NO